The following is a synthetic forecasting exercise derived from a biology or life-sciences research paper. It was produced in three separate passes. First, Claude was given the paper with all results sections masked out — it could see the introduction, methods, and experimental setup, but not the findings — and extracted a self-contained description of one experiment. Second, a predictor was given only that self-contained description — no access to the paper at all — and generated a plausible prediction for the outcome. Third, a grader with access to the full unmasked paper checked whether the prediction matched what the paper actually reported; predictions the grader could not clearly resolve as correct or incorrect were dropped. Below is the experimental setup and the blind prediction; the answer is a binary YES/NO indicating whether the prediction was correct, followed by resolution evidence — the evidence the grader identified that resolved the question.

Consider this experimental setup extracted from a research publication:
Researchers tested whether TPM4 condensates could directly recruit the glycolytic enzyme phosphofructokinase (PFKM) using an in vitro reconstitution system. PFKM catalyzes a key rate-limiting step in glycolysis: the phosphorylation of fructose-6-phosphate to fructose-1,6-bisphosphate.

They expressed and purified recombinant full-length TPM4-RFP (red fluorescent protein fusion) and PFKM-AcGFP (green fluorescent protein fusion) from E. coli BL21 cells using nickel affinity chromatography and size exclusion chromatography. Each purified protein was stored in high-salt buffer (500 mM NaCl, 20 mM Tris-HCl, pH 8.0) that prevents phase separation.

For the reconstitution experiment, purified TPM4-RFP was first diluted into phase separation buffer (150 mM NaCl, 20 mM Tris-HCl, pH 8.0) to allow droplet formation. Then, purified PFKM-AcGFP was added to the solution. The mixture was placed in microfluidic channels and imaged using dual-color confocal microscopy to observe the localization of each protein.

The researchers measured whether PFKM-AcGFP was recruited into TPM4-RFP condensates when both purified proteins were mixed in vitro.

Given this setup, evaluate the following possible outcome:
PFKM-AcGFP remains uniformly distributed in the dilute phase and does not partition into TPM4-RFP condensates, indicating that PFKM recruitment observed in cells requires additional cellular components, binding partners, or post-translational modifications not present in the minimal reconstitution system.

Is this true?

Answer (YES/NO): NO